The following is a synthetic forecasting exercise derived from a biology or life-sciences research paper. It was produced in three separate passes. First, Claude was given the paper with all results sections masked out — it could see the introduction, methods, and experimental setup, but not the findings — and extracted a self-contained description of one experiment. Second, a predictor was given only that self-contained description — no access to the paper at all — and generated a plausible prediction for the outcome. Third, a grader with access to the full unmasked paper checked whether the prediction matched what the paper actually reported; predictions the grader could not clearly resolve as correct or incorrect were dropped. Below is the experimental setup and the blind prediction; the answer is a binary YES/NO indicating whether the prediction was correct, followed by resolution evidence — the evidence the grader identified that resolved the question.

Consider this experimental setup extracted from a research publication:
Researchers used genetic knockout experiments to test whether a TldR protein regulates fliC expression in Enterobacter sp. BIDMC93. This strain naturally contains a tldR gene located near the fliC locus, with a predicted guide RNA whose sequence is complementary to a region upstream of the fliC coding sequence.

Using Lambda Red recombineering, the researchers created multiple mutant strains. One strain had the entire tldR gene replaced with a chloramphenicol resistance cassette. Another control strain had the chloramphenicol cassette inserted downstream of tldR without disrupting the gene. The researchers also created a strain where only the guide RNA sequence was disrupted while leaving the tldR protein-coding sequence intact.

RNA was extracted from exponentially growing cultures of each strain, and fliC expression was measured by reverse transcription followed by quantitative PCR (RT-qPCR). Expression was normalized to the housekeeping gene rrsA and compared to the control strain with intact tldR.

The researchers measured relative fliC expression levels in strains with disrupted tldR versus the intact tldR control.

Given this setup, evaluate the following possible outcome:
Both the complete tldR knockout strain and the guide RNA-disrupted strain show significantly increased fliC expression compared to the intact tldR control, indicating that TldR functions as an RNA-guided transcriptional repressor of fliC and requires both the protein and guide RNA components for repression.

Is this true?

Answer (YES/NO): YES